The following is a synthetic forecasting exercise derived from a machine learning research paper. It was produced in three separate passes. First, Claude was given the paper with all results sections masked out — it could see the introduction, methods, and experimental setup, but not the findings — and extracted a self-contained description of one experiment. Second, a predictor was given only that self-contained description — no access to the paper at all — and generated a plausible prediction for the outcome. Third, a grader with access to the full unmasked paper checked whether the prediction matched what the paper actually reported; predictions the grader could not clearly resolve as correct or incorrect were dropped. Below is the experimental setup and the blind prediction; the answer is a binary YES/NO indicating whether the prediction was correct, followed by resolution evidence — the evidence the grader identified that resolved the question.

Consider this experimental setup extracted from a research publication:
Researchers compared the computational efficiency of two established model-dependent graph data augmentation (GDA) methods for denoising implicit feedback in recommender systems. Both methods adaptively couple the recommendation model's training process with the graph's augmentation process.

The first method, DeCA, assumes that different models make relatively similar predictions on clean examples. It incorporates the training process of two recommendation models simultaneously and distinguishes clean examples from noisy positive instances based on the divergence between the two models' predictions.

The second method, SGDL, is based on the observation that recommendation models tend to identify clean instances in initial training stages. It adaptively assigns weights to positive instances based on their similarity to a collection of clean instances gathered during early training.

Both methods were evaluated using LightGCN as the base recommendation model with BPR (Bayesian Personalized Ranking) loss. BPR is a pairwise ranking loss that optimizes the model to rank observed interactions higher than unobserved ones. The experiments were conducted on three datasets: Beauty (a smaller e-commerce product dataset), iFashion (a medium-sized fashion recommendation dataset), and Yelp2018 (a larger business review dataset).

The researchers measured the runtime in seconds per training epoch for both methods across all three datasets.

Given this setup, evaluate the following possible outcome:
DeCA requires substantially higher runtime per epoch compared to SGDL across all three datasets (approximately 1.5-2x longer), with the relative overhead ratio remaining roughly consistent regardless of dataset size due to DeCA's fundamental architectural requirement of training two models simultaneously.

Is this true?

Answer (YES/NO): NO